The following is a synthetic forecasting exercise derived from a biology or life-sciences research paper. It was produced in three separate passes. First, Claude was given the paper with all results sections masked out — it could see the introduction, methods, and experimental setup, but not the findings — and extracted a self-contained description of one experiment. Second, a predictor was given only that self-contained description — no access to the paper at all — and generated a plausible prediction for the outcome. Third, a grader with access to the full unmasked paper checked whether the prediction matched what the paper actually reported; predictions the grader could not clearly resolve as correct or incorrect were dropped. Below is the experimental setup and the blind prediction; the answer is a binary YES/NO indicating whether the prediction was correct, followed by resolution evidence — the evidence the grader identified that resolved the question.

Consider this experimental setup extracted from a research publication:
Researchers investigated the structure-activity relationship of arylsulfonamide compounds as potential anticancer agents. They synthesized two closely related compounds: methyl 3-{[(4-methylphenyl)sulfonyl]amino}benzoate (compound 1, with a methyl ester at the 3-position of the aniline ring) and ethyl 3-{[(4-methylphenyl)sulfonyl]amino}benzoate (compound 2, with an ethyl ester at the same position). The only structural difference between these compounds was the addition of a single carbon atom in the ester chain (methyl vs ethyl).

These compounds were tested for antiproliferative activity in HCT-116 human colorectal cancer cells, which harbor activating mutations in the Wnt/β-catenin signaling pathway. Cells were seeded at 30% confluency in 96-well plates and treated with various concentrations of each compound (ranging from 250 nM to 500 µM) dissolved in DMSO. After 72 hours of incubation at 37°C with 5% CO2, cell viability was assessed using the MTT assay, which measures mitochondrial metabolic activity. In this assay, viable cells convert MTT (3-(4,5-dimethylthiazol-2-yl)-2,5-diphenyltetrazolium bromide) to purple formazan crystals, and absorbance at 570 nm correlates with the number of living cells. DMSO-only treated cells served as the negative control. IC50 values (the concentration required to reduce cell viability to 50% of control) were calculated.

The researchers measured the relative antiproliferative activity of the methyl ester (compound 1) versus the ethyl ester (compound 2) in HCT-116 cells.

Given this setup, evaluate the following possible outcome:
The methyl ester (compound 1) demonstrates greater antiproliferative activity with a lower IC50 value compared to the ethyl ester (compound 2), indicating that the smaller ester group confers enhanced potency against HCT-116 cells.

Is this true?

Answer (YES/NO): YES